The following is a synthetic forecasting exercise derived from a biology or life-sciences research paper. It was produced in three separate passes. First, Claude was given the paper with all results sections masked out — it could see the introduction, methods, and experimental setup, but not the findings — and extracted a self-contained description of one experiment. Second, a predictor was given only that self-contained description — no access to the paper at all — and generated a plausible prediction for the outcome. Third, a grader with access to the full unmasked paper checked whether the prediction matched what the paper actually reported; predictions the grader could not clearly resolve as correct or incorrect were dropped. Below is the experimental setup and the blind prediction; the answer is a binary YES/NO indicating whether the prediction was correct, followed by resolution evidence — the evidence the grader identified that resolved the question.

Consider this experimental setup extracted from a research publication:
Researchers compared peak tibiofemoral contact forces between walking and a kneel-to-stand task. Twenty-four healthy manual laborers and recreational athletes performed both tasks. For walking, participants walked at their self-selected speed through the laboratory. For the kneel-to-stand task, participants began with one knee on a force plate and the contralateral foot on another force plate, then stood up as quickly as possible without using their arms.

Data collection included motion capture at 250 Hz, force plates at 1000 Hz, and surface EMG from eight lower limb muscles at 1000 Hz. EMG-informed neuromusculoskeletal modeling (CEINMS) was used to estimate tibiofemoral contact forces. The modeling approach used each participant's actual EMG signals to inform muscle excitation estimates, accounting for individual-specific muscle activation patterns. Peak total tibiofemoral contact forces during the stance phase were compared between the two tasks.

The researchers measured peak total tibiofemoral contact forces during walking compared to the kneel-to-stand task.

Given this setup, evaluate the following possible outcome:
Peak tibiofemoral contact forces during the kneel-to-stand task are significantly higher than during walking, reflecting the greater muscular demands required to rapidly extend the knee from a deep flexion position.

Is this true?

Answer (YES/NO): YES